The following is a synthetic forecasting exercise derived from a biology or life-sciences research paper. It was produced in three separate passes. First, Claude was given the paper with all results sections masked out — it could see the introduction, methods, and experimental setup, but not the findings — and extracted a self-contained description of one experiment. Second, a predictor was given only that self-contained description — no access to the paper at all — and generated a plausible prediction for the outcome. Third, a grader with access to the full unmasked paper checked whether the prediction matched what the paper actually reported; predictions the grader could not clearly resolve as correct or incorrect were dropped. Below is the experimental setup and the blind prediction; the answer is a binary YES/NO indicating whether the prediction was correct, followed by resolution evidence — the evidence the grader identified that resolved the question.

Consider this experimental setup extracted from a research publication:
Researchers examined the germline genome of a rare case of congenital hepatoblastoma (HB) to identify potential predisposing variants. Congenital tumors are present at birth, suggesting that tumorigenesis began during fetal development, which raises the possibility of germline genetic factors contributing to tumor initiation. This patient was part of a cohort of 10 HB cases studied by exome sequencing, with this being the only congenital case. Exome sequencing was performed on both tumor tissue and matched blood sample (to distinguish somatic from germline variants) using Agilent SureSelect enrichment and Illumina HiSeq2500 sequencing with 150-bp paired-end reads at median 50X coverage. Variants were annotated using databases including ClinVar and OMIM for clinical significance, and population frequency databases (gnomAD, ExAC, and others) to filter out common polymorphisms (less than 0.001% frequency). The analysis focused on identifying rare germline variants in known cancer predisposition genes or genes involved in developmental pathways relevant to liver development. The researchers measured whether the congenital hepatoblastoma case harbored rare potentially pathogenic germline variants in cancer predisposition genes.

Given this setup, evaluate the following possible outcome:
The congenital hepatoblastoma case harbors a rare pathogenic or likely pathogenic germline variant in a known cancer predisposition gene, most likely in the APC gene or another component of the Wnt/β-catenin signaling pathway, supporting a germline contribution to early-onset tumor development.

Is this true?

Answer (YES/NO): NO